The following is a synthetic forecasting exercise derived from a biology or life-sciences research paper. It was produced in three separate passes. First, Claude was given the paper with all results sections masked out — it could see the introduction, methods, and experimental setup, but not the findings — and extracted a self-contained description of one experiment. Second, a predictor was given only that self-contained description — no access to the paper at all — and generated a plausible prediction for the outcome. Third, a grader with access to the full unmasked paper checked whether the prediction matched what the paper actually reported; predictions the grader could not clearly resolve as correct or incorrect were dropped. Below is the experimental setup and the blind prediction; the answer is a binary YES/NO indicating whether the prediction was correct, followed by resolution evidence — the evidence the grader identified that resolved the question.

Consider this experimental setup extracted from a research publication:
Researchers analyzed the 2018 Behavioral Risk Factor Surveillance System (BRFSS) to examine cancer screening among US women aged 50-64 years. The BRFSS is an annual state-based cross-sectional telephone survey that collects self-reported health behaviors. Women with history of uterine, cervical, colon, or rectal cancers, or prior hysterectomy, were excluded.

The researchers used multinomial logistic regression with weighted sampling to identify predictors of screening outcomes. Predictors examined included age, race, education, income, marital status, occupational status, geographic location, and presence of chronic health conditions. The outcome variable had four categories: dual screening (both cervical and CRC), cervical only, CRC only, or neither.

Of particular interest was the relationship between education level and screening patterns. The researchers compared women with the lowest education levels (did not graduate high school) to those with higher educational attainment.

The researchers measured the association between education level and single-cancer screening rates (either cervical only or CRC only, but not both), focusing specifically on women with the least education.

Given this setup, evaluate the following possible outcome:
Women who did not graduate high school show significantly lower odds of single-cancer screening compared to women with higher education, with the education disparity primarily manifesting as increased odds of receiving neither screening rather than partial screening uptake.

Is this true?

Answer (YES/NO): NO